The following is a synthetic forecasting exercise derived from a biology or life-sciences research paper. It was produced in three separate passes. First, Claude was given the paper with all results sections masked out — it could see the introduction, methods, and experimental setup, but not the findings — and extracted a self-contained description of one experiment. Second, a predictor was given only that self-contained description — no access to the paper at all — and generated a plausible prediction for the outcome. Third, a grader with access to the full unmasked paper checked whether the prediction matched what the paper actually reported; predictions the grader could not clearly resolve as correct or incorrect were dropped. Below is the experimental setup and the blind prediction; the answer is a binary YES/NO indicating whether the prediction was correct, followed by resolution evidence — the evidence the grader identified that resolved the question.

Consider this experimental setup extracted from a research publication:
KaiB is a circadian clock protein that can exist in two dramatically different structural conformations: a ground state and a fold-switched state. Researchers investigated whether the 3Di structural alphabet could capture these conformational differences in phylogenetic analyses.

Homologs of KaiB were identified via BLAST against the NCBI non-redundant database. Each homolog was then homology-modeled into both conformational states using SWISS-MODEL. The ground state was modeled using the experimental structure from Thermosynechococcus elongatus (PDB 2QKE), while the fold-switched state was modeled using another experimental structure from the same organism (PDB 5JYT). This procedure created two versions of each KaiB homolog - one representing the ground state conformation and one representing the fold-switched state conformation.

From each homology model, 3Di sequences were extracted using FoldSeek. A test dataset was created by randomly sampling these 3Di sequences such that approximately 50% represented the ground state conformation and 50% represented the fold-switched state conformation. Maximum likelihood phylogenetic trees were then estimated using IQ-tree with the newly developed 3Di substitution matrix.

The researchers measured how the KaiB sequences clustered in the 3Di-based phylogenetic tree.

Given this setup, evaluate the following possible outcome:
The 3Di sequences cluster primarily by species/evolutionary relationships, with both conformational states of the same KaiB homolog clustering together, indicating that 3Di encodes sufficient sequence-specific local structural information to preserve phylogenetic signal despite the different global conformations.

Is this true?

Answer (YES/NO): NO